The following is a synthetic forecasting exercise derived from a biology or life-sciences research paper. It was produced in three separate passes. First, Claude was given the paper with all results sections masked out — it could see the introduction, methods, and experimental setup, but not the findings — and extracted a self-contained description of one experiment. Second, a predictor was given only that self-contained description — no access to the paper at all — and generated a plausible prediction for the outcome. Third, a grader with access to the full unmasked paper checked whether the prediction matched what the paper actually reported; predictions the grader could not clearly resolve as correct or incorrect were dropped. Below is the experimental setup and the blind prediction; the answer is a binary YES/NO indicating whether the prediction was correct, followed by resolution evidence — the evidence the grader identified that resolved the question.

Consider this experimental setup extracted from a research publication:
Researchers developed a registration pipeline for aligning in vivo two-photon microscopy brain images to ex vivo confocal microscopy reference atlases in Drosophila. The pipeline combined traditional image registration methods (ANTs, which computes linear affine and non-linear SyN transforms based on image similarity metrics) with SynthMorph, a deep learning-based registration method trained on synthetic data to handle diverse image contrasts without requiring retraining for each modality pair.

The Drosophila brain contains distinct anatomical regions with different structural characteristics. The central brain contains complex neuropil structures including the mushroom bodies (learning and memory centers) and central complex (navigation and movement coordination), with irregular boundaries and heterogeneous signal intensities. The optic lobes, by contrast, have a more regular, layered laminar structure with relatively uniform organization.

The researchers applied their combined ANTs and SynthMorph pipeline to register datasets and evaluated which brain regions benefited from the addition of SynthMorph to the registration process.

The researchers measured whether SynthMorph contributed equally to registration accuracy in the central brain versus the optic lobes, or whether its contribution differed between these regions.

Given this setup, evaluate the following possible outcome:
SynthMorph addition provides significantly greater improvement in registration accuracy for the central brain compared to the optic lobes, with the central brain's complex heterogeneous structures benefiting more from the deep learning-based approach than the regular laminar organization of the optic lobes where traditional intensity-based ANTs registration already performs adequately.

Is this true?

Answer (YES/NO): YES